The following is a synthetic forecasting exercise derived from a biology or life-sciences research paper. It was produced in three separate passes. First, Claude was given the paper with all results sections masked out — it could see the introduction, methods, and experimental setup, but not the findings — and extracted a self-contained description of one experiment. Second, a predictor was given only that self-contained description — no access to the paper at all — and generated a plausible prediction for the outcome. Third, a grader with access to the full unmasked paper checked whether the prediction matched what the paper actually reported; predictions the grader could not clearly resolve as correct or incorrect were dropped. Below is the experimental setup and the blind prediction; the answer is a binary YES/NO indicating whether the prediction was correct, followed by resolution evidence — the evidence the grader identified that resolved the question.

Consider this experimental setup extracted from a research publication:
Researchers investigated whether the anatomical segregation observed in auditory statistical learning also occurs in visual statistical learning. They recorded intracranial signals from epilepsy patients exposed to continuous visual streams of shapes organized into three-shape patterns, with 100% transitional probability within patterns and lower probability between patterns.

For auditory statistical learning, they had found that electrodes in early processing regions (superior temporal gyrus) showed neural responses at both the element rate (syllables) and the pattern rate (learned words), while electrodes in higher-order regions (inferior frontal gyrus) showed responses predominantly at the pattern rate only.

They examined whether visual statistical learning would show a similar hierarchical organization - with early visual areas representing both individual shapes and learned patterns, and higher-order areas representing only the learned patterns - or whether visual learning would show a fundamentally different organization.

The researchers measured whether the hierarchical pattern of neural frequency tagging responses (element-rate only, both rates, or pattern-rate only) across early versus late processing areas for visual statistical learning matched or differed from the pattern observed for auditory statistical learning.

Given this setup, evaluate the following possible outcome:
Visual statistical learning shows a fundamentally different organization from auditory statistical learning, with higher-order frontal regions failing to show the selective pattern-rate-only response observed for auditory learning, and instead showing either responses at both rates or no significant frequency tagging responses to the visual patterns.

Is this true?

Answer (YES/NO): NO